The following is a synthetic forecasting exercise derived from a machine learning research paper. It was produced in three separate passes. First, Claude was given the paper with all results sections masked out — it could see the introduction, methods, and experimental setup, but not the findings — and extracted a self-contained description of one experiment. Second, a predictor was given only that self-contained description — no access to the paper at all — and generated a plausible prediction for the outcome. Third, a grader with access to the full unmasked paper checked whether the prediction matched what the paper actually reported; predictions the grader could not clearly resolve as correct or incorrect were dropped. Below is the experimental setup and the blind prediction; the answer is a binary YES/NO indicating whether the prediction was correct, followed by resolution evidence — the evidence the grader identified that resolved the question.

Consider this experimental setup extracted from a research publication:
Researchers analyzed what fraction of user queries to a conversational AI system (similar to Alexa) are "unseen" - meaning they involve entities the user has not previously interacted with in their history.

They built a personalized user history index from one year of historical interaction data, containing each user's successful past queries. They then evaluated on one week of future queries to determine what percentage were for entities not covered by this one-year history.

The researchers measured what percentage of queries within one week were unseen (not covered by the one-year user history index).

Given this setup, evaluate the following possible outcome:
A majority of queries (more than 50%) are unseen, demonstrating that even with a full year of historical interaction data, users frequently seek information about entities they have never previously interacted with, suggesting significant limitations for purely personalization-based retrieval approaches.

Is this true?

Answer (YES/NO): NO